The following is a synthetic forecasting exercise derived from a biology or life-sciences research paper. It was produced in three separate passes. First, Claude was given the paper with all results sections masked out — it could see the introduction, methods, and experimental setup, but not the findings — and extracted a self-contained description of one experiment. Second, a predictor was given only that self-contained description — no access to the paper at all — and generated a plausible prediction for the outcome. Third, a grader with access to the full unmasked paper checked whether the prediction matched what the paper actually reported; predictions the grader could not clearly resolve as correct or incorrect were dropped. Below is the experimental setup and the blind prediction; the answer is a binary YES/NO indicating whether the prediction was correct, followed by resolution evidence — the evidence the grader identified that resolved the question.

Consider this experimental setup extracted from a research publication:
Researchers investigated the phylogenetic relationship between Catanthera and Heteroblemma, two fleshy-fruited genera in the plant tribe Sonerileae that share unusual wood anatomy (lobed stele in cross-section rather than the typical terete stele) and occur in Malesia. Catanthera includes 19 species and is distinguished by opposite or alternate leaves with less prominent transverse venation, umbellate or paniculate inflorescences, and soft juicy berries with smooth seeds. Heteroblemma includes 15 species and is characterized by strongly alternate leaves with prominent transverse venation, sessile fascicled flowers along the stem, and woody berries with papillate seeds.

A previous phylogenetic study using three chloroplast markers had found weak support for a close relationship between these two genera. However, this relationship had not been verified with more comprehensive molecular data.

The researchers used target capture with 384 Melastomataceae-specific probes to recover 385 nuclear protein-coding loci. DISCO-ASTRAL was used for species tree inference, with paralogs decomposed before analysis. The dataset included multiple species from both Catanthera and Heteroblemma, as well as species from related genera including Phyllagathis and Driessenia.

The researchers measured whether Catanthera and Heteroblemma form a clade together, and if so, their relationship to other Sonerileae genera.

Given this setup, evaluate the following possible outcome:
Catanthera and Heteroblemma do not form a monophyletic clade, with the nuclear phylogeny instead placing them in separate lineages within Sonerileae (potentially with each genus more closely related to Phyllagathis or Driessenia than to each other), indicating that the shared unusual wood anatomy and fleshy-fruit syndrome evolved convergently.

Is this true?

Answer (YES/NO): NO